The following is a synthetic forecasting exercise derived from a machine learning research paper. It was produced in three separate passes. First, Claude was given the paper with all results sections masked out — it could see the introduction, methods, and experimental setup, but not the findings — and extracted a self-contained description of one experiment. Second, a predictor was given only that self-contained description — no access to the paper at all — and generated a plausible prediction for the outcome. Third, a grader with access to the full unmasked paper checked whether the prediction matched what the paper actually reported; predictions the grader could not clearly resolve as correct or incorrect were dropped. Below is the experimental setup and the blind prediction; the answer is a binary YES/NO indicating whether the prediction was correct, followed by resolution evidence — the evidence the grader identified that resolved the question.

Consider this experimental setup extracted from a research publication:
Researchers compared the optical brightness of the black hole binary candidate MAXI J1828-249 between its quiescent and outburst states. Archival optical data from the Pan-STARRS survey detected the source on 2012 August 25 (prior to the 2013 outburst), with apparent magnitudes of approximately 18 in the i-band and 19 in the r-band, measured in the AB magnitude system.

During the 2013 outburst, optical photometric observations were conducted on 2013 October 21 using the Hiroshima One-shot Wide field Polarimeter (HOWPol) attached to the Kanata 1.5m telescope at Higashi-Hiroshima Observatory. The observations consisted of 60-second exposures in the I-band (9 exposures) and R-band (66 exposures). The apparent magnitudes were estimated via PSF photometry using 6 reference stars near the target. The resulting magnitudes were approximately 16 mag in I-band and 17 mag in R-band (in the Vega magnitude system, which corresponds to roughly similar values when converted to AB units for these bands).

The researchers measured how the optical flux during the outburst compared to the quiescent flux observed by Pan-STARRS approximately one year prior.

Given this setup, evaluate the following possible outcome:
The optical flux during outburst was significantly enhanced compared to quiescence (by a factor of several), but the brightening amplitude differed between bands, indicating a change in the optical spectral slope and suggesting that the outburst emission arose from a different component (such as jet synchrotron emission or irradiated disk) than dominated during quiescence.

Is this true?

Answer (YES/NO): NO